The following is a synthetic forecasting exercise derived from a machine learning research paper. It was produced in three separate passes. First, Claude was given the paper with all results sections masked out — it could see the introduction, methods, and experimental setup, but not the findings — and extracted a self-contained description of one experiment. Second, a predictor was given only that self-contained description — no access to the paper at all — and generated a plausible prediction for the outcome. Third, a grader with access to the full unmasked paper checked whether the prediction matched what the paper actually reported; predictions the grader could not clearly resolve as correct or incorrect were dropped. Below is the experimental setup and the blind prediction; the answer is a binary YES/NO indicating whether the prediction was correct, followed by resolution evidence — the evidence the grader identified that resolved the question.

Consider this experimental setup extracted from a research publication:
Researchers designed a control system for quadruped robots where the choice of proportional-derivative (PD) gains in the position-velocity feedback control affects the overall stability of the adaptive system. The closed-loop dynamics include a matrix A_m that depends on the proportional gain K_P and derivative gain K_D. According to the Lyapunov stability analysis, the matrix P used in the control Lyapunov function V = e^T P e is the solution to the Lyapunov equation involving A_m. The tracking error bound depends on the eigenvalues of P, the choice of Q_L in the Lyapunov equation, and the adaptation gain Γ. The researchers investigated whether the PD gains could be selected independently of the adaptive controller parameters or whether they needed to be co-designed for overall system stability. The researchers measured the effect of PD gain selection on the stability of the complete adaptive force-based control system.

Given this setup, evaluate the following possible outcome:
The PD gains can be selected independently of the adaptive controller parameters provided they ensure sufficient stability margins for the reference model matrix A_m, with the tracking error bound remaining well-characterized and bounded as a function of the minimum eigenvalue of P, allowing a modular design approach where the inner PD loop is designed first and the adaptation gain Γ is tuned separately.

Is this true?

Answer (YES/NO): NO